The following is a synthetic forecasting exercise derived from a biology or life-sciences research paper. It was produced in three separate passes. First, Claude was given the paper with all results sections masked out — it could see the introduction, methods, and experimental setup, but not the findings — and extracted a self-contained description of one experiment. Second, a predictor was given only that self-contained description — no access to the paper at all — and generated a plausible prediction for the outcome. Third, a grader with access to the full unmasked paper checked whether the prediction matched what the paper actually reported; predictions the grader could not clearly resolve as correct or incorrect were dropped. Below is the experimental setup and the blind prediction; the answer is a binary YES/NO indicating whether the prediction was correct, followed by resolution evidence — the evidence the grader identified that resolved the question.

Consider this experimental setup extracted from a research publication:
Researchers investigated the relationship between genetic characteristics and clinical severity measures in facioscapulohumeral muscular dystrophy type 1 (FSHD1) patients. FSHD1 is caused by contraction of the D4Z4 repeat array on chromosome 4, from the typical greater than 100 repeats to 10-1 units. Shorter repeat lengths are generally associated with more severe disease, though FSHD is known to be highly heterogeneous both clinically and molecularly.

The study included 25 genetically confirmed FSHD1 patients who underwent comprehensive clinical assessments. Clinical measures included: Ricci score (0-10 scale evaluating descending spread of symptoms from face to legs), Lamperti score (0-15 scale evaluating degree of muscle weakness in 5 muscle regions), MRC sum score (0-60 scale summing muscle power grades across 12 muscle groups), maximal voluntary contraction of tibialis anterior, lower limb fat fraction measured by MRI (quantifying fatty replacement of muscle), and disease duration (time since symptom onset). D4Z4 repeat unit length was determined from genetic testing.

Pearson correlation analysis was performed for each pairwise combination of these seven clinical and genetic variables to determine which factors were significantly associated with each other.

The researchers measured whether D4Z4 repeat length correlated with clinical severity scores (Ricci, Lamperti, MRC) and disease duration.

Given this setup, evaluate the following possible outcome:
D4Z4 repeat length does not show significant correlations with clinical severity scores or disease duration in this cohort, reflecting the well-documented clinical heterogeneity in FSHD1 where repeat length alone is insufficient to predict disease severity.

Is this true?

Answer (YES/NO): YES